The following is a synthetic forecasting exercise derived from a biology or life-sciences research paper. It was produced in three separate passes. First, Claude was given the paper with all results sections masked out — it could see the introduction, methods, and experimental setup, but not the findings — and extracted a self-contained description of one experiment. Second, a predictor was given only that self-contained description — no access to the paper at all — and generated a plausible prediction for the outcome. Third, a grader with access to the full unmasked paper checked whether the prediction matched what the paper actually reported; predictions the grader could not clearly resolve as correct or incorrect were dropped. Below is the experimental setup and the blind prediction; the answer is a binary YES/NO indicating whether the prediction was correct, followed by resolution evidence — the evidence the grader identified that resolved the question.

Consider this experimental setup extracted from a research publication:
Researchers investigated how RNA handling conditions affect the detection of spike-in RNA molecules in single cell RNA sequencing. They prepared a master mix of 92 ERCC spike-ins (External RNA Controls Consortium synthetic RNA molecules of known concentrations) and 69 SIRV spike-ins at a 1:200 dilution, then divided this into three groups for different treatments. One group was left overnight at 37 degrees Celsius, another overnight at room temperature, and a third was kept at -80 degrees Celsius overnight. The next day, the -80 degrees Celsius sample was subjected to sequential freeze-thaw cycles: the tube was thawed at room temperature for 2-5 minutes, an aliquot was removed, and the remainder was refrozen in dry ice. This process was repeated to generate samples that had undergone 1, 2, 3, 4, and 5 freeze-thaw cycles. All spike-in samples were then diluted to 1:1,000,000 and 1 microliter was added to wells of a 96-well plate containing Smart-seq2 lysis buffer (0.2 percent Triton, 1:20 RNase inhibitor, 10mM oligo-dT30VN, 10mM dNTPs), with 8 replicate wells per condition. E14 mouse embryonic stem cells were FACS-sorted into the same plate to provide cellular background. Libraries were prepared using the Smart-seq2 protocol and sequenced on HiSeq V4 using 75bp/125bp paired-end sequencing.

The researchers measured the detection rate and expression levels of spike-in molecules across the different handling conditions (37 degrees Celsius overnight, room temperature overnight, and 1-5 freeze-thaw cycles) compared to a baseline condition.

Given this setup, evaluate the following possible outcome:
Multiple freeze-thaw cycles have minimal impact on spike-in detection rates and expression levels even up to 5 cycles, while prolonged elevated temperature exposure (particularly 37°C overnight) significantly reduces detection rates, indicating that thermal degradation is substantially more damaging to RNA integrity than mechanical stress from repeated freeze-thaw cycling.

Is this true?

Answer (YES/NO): YES